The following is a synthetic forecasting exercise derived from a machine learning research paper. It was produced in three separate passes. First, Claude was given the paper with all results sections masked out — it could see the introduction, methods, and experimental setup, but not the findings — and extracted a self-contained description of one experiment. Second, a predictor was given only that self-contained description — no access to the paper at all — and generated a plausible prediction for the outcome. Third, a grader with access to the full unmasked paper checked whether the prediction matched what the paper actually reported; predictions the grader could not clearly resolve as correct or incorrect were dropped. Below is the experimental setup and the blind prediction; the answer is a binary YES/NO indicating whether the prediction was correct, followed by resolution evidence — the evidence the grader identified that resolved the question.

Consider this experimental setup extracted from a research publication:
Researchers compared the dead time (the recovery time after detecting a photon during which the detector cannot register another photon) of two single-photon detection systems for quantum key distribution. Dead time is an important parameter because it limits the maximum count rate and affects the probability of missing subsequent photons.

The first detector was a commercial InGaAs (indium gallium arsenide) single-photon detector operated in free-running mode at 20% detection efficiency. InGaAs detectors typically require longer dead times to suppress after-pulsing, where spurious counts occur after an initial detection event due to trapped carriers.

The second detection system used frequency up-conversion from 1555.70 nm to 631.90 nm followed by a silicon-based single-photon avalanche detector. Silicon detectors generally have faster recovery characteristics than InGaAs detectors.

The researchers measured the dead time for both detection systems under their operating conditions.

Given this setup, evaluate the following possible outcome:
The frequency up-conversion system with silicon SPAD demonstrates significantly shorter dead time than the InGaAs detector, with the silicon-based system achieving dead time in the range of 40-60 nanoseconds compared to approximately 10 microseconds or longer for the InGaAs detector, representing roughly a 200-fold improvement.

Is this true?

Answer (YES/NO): NO